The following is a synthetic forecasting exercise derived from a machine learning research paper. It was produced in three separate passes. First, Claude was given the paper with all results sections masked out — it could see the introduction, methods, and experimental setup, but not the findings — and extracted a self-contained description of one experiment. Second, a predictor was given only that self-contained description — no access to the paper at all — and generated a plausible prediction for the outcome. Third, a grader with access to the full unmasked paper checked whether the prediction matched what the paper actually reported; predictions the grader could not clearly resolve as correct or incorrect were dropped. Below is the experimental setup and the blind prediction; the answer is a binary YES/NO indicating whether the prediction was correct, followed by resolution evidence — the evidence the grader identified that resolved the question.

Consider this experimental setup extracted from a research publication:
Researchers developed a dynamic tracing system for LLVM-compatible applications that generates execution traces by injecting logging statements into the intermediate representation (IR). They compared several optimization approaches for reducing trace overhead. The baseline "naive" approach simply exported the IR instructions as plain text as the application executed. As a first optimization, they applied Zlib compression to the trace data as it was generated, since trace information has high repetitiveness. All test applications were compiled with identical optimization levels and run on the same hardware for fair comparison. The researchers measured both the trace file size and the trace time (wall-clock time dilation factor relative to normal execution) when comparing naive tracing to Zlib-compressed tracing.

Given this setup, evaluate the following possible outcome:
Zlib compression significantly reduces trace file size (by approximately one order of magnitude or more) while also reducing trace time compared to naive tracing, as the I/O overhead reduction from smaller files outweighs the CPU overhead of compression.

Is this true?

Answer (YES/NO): NO